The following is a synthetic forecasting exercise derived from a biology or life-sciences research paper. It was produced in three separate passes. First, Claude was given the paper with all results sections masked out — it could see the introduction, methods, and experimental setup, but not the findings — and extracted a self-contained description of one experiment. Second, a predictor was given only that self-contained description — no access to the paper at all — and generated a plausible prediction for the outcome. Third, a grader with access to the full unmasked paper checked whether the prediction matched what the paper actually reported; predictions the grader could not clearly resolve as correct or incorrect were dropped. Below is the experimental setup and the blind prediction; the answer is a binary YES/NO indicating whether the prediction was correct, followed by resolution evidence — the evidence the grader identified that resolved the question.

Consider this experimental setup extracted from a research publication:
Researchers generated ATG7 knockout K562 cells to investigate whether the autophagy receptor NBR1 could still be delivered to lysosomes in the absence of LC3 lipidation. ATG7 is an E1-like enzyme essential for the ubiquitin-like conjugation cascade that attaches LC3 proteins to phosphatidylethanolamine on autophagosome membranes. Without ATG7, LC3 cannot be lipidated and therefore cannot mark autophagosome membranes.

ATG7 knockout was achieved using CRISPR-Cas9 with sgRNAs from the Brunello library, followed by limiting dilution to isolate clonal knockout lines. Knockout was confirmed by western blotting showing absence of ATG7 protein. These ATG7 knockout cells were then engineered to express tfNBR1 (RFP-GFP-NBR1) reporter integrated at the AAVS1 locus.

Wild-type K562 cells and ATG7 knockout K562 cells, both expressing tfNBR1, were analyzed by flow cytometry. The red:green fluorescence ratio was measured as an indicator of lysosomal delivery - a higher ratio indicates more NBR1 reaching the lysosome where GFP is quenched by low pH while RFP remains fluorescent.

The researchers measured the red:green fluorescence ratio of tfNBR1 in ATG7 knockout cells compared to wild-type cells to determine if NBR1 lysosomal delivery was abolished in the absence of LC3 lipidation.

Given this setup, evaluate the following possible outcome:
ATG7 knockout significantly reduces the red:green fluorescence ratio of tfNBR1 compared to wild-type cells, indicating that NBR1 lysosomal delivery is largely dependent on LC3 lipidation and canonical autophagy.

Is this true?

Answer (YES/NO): NO